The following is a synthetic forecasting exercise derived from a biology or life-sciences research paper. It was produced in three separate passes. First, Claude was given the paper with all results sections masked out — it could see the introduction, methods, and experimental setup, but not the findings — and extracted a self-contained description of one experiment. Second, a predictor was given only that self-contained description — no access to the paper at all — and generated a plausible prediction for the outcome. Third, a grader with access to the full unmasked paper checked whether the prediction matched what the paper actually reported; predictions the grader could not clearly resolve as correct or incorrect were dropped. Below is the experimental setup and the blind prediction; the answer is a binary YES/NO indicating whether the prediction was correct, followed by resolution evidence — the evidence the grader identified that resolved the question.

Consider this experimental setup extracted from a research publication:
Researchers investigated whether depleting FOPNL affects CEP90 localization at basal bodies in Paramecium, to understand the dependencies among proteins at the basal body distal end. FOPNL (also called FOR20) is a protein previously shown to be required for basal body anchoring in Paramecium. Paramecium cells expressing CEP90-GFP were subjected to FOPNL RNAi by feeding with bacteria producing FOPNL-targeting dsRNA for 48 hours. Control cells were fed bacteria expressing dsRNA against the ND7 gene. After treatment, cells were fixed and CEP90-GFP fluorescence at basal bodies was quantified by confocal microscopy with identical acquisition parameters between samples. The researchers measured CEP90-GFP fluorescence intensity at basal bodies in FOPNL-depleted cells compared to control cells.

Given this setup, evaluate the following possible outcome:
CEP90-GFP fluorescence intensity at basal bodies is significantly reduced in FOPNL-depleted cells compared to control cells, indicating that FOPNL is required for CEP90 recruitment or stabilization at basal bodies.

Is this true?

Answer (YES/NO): YES